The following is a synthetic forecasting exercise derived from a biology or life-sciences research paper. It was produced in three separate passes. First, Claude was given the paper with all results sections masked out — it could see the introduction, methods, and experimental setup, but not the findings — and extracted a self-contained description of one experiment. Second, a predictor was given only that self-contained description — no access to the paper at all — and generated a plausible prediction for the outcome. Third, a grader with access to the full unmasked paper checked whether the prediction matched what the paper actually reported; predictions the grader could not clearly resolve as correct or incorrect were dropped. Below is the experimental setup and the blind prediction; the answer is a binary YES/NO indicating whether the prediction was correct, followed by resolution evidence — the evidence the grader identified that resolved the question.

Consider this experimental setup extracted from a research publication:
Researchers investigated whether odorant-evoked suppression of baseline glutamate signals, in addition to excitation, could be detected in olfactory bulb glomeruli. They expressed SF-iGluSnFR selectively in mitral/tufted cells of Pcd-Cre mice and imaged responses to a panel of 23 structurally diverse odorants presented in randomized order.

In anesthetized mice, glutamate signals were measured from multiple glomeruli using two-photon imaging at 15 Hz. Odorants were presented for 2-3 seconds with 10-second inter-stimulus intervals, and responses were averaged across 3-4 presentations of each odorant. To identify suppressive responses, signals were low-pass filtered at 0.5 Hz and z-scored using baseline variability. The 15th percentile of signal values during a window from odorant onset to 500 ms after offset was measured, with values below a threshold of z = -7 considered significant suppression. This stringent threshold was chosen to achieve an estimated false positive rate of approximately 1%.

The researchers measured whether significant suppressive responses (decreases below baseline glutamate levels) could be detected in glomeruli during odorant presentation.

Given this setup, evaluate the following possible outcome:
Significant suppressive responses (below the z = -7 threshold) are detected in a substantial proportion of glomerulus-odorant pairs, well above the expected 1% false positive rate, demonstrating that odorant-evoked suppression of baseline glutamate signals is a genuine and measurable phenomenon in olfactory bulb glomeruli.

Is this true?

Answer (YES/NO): YES